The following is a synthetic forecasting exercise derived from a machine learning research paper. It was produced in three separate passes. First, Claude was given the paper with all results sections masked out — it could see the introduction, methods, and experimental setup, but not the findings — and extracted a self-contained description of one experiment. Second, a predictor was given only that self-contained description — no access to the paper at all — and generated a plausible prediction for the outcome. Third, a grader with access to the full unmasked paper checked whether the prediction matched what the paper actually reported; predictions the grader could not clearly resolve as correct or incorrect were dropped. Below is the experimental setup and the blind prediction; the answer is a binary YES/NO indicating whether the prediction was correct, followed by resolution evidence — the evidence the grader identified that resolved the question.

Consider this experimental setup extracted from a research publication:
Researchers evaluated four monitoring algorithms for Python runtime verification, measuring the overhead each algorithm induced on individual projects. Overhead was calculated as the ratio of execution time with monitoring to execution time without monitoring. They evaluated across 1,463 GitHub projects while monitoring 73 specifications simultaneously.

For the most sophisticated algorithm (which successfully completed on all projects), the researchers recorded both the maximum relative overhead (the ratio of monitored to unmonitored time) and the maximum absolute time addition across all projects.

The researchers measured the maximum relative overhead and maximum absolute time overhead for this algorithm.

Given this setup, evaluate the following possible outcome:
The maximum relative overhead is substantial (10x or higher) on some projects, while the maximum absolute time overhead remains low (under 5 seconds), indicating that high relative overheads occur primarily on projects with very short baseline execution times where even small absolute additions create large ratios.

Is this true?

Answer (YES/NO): NO